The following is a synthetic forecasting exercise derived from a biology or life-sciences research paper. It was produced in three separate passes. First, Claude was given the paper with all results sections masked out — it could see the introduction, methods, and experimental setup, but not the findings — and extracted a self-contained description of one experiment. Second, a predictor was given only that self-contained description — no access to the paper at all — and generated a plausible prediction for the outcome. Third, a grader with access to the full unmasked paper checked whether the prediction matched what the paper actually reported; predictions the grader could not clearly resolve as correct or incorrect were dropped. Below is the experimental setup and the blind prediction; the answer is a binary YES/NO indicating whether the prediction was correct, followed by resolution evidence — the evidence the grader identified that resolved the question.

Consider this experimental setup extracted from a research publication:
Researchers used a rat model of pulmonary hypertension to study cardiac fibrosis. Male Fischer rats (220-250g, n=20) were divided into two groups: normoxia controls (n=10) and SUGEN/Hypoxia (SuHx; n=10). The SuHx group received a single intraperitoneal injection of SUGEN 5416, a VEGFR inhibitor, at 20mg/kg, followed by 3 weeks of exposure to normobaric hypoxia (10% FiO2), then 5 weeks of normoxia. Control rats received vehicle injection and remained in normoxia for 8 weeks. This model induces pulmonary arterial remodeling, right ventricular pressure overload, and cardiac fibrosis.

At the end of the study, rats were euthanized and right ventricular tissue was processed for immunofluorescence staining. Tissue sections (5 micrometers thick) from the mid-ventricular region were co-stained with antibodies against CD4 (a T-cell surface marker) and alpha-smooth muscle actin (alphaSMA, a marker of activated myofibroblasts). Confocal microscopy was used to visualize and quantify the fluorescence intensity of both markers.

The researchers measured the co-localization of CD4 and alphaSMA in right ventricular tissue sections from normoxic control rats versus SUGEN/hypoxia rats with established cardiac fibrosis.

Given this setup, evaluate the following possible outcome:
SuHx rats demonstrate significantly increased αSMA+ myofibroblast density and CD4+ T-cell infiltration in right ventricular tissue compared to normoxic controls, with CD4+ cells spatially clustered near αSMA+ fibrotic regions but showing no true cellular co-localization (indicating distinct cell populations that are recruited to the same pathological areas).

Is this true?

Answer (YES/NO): NO